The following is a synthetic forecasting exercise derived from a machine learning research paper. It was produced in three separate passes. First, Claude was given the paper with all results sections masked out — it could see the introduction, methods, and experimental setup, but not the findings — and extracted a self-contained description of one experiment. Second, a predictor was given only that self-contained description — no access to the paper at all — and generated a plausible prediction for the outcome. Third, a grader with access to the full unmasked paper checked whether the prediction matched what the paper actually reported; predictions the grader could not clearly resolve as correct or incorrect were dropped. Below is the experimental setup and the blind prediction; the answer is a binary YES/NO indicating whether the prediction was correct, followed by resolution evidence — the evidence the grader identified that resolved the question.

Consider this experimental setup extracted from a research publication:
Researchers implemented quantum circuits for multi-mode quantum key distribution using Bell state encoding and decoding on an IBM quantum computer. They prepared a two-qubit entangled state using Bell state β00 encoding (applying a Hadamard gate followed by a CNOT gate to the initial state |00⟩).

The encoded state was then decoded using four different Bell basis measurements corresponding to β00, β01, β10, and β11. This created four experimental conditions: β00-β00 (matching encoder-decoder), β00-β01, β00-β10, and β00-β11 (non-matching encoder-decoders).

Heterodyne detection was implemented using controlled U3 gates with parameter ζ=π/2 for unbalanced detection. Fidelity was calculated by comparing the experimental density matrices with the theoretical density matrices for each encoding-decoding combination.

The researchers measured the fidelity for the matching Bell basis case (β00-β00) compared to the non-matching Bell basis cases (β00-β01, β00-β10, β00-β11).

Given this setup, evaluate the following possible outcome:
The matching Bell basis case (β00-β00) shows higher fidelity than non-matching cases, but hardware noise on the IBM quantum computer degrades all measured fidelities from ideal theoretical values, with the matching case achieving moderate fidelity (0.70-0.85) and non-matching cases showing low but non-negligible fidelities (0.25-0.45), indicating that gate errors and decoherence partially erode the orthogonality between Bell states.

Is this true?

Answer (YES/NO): NO